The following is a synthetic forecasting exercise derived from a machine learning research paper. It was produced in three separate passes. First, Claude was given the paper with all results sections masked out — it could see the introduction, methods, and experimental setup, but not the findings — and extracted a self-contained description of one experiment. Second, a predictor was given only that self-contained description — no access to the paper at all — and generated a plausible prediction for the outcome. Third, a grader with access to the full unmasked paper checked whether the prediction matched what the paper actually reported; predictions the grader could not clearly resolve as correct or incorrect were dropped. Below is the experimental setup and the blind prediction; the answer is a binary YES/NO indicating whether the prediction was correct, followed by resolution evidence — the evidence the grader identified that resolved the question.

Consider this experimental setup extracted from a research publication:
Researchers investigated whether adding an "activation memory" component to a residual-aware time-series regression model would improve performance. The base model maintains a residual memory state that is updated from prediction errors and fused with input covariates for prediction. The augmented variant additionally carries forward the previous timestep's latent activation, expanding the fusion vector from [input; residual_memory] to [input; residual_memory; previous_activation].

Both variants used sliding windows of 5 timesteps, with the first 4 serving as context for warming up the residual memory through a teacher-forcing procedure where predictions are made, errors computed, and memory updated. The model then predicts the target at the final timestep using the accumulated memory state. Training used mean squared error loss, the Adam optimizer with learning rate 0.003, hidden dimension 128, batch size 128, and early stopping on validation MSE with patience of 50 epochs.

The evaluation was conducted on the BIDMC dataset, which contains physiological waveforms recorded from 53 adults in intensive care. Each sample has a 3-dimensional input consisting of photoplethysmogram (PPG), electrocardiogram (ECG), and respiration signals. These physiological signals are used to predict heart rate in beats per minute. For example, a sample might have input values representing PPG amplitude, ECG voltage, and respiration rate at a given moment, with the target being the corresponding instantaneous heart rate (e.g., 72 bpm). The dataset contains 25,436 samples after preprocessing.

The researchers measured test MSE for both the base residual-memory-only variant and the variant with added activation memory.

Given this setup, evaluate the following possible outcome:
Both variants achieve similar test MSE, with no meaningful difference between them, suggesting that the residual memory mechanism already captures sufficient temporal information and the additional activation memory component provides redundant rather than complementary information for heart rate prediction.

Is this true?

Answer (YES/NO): YES